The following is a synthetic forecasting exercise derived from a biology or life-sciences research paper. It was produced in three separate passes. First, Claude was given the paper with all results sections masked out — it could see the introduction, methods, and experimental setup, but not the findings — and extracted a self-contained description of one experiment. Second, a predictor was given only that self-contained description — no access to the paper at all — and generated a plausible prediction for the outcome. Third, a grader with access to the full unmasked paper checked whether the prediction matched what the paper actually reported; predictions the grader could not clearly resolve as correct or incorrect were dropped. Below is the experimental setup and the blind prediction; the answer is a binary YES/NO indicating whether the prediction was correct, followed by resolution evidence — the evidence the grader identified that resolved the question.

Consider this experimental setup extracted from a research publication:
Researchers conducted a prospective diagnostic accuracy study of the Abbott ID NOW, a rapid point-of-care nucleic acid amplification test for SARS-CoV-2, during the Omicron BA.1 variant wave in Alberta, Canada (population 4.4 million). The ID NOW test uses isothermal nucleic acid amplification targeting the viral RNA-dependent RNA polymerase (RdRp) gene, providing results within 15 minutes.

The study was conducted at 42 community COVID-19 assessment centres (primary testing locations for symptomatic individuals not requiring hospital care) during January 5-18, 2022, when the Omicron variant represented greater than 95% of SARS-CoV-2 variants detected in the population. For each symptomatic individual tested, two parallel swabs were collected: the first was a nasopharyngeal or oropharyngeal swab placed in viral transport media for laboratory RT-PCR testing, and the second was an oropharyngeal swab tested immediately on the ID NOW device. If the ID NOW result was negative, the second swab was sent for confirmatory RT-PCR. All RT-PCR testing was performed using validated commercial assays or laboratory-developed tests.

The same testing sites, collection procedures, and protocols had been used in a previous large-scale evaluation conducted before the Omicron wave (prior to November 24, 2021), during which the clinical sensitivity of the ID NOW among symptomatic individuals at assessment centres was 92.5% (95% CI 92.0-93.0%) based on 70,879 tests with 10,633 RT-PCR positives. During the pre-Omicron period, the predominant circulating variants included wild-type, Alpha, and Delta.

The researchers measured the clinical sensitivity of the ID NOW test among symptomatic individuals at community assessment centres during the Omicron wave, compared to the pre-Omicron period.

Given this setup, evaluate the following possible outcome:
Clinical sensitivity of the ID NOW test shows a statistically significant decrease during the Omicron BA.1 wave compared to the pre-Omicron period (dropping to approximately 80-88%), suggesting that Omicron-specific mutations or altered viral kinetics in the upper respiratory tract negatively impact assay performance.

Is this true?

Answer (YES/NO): NO